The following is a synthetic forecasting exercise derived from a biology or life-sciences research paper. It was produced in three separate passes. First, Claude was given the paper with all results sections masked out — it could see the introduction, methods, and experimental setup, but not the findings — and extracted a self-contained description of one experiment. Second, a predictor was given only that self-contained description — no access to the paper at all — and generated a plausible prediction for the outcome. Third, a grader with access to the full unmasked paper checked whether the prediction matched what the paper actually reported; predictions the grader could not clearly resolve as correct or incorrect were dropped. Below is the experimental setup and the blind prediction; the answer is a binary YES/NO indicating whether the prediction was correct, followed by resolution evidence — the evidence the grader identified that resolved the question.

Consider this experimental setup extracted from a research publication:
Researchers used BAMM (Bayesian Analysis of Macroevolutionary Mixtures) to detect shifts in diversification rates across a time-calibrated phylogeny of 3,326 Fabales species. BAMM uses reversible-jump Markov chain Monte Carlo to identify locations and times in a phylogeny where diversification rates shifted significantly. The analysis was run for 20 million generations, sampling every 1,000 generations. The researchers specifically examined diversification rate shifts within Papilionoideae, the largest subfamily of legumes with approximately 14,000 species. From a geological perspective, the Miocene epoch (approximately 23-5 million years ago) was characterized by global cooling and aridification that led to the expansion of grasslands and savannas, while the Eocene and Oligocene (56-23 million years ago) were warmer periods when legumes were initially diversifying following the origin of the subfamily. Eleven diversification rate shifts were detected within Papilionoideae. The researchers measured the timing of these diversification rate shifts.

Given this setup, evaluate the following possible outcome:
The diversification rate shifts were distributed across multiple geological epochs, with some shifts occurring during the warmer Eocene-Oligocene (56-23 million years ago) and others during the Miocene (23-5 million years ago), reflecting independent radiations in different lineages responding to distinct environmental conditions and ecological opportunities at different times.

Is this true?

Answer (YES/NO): NO